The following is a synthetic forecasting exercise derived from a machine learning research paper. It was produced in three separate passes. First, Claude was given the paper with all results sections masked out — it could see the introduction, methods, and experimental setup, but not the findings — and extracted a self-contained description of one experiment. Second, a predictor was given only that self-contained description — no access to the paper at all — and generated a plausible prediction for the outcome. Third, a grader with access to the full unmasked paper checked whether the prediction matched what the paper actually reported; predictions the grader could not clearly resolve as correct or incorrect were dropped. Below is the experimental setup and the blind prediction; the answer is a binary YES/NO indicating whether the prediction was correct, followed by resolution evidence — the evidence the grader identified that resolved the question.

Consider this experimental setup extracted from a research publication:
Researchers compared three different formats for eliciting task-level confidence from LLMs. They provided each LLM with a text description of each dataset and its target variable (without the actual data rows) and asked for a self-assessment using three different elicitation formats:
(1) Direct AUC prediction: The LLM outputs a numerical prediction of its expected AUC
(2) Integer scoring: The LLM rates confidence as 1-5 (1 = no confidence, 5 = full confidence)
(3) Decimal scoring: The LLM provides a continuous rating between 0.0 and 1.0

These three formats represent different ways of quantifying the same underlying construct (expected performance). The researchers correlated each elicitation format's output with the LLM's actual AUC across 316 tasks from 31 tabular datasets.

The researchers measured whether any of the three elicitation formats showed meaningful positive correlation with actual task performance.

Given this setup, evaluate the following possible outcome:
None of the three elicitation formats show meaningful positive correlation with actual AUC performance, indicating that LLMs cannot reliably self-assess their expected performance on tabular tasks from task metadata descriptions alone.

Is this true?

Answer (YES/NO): NO